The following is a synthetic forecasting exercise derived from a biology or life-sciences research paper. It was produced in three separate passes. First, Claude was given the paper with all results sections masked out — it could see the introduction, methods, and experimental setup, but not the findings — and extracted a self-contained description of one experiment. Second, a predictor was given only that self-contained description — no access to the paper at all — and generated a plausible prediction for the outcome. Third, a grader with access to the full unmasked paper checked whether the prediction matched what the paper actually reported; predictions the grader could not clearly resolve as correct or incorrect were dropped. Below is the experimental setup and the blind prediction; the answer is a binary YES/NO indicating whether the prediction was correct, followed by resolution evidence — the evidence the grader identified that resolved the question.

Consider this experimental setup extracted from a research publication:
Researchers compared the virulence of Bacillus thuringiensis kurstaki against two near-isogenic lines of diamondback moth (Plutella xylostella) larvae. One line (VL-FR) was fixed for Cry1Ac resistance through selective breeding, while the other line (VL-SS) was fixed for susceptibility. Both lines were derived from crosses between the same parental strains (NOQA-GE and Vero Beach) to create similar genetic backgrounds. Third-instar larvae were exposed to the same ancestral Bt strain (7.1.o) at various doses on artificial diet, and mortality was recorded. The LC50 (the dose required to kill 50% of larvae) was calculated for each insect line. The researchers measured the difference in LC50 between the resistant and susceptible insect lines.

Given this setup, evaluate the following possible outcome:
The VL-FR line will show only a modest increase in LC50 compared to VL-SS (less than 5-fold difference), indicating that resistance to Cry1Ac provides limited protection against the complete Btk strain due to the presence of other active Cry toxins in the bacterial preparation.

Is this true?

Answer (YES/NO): NO